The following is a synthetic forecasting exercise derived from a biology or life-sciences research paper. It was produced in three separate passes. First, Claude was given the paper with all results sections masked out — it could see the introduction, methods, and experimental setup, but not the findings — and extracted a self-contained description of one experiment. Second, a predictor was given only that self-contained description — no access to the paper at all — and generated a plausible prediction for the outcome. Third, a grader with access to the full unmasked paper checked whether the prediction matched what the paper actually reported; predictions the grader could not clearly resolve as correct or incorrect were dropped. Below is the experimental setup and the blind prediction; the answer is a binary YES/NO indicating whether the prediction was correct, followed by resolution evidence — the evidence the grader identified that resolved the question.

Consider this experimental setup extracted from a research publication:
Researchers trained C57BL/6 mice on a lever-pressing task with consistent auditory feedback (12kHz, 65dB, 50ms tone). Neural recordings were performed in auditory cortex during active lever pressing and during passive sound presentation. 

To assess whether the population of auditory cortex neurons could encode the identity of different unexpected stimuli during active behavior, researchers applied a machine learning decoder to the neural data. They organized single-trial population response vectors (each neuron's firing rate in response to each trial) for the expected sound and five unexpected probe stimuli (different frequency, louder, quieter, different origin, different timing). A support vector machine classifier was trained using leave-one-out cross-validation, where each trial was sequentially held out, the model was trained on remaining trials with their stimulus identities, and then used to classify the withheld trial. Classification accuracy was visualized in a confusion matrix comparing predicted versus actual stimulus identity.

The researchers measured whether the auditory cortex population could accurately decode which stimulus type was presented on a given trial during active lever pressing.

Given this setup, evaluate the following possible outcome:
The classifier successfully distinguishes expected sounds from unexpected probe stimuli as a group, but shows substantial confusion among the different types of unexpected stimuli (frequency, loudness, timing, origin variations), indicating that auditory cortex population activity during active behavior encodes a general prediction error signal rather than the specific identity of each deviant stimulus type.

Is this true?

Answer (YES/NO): NO